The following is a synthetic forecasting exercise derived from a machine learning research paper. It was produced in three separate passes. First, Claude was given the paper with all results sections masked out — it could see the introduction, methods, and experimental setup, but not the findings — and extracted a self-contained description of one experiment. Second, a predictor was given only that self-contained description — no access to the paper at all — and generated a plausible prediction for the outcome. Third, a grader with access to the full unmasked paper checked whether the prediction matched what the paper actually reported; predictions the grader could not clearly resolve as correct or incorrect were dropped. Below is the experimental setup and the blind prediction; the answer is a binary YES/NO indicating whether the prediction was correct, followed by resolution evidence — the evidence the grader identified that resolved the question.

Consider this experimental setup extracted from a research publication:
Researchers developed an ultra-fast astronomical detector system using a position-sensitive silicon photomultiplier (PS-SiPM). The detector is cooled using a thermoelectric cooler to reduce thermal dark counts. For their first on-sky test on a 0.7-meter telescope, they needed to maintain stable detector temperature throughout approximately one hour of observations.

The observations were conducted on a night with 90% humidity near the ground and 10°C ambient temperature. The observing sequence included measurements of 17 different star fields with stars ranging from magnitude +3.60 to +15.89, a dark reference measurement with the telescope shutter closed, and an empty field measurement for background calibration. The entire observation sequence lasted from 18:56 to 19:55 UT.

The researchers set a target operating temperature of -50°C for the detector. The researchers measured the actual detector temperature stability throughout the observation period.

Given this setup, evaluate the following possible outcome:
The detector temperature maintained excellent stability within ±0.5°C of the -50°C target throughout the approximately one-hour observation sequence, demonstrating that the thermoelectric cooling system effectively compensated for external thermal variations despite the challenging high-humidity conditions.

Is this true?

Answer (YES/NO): NO